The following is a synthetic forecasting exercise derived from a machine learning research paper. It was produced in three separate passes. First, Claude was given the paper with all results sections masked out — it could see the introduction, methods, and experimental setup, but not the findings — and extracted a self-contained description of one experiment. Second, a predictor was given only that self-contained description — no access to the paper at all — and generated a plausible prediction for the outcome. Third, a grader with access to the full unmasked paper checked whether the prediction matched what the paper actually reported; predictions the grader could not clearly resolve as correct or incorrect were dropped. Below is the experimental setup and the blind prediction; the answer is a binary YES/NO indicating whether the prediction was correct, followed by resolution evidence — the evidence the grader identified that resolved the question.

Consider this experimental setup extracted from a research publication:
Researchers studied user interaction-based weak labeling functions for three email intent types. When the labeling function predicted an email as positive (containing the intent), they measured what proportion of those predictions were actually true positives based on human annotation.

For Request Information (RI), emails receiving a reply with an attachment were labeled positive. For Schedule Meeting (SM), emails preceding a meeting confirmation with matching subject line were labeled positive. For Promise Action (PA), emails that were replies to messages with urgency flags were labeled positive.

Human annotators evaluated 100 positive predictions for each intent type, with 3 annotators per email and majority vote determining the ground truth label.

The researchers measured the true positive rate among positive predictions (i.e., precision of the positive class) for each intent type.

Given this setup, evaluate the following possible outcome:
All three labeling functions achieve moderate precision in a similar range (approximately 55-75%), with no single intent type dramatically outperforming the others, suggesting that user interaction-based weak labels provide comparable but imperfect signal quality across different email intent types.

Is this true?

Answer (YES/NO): NO